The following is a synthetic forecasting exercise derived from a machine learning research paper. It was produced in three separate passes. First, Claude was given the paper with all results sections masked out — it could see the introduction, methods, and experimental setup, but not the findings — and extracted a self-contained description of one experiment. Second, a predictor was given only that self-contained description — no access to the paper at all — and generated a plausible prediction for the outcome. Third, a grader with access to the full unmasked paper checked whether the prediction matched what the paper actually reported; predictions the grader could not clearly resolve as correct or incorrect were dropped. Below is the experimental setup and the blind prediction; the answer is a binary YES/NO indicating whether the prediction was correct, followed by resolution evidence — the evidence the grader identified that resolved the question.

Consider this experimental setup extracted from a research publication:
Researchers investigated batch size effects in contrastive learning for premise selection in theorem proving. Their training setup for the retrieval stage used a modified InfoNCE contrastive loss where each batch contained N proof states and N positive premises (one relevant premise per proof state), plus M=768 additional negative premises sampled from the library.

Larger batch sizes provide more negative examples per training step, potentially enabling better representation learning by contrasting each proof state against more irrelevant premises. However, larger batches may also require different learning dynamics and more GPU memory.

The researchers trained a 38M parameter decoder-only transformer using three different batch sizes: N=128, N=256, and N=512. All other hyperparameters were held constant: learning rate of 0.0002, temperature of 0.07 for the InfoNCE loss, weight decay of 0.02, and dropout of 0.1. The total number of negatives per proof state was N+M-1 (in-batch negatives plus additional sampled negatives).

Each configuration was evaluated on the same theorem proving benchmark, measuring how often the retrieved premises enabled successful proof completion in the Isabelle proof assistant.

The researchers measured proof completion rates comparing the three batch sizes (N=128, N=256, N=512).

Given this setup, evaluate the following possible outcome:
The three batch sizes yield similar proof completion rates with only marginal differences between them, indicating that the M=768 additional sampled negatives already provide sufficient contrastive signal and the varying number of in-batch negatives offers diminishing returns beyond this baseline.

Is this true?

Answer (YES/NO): YES